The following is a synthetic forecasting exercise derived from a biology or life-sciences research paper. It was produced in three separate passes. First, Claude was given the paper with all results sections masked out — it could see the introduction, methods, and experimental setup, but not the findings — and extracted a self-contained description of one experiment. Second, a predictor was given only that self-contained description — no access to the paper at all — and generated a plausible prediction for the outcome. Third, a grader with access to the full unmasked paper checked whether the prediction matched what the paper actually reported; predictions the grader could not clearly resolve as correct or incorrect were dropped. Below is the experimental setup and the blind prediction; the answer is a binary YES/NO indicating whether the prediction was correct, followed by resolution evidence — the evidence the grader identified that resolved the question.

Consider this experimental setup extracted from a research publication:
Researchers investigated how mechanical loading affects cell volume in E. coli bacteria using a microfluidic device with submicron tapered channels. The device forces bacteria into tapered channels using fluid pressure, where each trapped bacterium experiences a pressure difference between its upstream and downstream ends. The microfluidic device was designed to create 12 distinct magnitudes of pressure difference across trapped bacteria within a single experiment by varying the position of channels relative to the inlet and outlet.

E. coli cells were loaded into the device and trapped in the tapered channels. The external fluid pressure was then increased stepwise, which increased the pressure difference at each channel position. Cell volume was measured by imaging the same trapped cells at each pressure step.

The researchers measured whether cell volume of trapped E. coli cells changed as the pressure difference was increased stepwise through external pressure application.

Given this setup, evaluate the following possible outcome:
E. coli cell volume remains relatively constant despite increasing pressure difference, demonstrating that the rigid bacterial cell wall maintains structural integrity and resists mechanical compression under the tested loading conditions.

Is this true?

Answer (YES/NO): NO